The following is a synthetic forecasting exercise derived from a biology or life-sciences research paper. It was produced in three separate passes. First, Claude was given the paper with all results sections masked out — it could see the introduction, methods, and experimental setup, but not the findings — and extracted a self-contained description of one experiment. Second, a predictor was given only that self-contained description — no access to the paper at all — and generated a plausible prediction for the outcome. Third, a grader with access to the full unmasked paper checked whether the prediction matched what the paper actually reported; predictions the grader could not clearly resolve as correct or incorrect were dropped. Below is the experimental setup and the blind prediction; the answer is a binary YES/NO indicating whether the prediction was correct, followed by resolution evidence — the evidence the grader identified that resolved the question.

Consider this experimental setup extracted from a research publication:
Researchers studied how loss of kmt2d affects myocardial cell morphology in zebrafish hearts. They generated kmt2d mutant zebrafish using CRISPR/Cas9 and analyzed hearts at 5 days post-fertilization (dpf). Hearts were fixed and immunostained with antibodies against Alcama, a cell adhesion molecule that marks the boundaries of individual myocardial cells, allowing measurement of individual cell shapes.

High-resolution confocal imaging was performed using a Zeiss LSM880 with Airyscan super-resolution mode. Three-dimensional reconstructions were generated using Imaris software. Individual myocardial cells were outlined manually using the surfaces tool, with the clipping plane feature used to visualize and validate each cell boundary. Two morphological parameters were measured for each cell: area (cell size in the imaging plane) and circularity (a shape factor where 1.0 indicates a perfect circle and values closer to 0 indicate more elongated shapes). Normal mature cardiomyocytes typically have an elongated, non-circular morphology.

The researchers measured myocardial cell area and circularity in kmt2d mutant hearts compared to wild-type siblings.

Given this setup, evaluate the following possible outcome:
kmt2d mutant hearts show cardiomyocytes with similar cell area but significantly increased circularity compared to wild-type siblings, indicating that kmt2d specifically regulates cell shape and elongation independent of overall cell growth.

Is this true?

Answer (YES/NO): NO